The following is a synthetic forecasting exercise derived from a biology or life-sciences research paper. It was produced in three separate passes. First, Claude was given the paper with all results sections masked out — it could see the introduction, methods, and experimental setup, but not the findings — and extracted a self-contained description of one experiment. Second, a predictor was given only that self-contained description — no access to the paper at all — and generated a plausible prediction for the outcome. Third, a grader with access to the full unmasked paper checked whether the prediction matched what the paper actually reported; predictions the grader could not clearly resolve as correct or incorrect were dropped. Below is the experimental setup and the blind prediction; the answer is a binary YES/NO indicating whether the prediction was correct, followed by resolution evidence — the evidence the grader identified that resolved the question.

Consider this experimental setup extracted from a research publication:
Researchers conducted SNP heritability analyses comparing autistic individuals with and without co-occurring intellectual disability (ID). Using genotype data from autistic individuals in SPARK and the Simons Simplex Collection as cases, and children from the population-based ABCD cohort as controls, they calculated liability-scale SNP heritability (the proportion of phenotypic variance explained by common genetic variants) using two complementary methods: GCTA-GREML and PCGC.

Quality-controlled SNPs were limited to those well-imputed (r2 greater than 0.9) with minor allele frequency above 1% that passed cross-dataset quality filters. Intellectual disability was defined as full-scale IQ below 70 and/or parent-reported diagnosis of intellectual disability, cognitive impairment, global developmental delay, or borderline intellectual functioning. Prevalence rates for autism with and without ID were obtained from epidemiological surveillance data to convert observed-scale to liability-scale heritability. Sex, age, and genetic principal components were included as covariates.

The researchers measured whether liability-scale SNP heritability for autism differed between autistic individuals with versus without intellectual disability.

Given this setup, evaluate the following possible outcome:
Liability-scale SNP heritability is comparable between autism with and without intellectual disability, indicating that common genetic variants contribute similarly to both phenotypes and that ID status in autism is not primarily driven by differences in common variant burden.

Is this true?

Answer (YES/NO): NO